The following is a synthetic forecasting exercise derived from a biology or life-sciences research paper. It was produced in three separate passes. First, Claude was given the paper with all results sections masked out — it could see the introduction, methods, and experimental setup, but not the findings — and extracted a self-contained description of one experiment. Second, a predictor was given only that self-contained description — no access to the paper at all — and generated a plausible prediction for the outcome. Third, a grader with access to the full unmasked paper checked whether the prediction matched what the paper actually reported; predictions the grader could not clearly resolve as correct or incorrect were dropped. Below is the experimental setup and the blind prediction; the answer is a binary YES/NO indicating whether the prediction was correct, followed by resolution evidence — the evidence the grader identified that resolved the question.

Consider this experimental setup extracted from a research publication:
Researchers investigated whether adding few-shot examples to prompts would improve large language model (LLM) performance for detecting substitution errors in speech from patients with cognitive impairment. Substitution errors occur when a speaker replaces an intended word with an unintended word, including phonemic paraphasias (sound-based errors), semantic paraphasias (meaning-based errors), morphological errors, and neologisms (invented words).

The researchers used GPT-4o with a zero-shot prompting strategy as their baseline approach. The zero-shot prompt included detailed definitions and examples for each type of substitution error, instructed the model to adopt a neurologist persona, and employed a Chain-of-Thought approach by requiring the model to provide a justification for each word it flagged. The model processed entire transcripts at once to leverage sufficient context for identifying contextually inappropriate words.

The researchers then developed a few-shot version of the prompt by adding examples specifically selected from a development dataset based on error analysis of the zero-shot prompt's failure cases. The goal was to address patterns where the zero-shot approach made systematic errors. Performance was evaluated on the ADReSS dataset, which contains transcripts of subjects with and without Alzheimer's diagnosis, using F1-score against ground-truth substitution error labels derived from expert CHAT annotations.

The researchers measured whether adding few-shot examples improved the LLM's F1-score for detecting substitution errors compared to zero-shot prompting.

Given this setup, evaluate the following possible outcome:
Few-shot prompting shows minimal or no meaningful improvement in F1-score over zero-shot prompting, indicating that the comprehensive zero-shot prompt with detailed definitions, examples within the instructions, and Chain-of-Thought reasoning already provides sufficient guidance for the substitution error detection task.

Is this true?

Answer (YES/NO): YES